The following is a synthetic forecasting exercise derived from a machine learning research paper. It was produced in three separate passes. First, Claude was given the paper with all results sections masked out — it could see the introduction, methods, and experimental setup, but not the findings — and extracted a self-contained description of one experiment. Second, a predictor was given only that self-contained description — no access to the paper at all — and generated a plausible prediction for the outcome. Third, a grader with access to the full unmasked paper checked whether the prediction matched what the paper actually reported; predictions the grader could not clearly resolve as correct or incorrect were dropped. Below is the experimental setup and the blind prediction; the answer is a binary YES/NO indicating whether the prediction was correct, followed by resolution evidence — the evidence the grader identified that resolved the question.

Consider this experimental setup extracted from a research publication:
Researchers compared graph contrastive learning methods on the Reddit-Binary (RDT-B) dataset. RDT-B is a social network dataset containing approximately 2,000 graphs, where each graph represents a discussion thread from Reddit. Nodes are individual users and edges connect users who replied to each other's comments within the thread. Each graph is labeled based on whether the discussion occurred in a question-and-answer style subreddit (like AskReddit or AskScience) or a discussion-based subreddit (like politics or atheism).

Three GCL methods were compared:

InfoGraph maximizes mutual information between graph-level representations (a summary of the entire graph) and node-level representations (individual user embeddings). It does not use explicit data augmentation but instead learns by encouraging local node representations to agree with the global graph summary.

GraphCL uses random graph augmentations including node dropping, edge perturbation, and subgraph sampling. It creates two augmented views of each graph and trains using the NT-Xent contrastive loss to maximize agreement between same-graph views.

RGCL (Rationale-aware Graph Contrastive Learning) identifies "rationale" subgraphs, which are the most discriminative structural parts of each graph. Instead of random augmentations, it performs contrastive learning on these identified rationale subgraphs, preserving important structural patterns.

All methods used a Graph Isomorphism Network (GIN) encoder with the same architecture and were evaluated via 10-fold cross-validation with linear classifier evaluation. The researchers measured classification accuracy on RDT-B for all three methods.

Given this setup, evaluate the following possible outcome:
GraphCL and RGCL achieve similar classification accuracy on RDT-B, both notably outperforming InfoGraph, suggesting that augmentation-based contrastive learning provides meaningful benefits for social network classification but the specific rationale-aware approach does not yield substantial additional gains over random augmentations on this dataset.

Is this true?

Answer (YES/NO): YES